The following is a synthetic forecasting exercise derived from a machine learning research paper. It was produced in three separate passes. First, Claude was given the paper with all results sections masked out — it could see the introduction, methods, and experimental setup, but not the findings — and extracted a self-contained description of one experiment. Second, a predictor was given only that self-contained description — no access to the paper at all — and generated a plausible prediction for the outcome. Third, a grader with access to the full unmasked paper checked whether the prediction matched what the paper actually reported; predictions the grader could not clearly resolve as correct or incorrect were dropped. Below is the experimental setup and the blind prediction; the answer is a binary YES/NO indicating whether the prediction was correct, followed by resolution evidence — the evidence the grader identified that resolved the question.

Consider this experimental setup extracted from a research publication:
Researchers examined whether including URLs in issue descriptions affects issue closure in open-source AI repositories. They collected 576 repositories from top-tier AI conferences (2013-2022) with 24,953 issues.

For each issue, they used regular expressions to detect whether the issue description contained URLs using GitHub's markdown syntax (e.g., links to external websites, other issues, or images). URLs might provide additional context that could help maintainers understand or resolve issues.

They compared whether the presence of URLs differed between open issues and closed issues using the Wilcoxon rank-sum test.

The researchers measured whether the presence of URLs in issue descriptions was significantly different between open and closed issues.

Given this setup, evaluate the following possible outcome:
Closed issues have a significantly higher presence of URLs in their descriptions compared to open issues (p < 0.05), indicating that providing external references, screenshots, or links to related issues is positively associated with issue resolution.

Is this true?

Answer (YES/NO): NO